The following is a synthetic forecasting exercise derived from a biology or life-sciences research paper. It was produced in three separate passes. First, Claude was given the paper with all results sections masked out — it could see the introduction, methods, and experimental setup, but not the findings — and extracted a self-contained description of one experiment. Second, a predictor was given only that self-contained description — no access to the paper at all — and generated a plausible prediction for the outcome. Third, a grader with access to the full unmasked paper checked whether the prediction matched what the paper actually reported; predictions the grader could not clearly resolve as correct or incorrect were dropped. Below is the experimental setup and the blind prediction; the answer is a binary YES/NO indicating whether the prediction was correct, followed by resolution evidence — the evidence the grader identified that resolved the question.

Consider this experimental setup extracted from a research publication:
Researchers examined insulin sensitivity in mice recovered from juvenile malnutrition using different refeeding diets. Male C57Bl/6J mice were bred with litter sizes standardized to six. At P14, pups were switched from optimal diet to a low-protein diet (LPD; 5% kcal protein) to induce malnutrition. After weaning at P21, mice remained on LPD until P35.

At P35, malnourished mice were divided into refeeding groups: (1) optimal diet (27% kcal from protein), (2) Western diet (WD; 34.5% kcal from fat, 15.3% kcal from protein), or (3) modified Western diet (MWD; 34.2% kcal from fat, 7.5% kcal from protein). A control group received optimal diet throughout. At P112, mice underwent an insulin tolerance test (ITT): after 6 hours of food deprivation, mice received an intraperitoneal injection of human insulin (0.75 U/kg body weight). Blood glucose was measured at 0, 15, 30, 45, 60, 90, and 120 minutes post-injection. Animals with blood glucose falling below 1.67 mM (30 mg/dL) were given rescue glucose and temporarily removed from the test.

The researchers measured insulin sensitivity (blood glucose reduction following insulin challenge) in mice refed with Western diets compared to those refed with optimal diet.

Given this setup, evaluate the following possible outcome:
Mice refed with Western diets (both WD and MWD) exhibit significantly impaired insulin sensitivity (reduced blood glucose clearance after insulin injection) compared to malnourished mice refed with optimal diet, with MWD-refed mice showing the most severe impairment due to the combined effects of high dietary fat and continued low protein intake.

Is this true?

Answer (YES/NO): NO